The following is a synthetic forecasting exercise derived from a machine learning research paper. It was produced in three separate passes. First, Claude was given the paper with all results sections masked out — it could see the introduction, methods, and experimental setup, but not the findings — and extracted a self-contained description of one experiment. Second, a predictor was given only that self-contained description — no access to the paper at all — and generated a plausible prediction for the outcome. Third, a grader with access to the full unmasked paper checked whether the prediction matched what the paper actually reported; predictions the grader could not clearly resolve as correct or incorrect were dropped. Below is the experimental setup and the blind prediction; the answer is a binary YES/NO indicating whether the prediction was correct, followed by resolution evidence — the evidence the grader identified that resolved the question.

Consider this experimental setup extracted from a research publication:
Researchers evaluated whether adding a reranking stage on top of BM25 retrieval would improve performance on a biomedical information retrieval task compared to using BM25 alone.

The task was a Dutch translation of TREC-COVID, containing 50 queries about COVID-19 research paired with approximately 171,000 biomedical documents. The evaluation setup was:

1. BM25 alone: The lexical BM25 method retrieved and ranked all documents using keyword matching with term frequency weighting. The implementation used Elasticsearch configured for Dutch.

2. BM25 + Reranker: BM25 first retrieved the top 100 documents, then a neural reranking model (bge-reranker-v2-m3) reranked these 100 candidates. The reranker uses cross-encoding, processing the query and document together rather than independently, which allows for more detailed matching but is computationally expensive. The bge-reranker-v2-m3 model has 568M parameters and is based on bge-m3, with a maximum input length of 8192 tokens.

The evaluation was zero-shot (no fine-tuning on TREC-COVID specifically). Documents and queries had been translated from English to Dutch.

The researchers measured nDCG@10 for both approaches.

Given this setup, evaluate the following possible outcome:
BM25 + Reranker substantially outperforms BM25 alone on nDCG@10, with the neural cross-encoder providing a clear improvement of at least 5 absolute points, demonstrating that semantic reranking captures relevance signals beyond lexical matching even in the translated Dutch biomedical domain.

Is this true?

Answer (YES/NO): YES